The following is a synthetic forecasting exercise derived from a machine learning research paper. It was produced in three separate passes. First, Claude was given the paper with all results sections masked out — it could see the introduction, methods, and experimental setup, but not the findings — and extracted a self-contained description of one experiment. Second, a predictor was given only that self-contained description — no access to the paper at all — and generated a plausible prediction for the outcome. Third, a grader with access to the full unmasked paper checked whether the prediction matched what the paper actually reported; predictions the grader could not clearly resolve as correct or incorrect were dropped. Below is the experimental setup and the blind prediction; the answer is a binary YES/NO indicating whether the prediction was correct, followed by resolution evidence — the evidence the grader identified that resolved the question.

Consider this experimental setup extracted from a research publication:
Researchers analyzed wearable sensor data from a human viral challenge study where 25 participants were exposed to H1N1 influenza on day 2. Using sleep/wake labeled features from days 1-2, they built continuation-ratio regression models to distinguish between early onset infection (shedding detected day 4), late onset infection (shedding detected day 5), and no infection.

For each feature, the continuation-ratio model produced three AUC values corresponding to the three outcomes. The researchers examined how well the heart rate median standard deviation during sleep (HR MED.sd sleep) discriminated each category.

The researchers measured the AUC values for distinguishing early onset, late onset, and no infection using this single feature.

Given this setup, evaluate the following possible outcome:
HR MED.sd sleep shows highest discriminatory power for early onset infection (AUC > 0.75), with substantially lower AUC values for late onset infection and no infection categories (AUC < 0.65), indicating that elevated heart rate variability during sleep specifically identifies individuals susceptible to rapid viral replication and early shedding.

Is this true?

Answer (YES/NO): NO